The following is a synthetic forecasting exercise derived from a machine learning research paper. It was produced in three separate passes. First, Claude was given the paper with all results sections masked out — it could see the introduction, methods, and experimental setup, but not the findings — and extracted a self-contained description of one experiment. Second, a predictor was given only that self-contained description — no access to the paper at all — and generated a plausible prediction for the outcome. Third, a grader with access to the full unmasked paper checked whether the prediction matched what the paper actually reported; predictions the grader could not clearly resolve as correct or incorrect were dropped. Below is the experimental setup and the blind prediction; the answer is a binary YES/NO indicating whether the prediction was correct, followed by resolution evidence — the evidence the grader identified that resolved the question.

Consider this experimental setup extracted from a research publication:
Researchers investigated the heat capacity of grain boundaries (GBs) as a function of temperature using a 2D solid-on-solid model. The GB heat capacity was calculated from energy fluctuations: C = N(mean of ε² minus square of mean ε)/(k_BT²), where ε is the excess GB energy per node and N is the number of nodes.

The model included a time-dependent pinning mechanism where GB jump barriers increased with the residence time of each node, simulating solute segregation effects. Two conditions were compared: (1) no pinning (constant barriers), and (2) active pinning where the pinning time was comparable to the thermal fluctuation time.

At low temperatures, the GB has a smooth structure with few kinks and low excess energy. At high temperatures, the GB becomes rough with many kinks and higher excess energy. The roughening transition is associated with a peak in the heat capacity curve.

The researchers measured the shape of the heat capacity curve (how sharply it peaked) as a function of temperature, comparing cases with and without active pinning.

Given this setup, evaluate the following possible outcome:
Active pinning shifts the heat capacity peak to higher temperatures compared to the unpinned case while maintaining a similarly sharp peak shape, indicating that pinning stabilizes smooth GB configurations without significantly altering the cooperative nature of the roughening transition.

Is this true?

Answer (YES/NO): NO